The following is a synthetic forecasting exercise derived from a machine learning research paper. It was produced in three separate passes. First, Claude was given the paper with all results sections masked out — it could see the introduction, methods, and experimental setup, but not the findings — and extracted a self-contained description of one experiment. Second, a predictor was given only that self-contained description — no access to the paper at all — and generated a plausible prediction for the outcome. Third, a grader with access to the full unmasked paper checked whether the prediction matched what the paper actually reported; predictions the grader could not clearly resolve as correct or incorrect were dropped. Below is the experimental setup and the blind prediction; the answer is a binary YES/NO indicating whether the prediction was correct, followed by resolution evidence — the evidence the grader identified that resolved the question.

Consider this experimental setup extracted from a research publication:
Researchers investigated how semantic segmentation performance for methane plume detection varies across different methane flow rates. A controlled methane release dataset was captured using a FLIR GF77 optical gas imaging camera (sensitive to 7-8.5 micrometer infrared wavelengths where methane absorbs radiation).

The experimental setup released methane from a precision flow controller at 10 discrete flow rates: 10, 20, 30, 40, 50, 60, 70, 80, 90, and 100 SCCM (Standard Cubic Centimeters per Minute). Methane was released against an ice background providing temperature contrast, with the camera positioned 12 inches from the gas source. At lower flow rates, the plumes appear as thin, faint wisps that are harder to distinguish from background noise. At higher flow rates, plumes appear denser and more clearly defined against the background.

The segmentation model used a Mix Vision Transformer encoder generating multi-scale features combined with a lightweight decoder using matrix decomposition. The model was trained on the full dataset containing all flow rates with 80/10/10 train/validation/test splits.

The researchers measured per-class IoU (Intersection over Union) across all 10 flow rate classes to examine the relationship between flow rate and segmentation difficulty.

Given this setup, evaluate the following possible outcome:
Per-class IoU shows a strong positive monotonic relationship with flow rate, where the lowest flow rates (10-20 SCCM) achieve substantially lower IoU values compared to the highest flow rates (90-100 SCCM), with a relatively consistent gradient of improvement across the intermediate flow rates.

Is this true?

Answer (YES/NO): NO